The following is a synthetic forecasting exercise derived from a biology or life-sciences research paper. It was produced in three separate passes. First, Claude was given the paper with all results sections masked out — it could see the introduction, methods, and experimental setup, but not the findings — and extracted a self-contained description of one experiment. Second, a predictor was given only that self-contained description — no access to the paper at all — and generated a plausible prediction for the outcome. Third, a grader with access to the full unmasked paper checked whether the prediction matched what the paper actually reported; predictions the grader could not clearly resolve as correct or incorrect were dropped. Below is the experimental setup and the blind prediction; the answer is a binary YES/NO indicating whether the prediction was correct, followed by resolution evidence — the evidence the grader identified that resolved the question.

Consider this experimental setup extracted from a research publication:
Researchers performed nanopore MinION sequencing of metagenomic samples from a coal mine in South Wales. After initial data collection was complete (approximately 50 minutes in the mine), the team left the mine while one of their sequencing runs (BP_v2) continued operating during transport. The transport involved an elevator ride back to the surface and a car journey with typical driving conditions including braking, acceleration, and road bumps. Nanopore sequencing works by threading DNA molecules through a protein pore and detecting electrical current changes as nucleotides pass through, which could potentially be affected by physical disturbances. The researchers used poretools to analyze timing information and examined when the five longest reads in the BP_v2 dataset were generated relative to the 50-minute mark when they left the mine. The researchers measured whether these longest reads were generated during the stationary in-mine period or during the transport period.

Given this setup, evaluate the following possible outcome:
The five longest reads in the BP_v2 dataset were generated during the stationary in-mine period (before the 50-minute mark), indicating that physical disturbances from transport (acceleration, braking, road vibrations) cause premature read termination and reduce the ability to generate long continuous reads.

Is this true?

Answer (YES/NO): NO